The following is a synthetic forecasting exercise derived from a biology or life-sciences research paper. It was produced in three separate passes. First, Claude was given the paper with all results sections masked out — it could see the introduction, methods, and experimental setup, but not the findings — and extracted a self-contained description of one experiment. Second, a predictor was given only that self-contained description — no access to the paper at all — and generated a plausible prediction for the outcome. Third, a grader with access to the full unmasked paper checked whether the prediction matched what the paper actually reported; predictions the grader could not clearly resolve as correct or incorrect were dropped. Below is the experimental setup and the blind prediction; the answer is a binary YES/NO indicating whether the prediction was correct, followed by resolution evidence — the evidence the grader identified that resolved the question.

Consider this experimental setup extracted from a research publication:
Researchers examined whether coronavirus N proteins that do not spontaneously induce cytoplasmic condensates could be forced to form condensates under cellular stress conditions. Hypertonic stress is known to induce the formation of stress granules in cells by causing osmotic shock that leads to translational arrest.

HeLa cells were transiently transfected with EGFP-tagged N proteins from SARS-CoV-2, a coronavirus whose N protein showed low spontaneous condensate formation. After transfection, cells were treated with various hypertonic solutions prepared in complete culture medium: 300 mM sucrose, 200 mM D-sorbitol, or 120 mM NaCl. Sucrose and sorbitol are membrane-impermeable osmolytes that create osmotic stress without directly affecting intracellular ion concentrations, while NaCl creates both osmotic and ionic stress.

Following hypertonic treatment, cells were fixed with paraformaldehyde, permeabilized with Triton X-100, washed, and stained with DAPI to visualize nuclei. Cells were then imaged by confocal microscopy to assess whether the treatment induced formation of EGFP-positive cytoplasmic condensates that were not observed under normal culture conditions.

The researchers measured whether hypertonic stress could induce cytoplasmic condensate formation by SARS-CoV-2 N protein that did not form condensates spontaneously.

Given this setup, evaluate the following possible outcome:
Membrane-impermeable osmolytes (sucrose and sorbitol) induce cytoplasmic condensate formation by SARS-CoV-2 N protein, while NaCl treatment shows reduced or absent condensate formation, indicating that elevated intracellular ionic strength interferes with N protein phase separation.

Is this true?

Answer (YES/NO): NO